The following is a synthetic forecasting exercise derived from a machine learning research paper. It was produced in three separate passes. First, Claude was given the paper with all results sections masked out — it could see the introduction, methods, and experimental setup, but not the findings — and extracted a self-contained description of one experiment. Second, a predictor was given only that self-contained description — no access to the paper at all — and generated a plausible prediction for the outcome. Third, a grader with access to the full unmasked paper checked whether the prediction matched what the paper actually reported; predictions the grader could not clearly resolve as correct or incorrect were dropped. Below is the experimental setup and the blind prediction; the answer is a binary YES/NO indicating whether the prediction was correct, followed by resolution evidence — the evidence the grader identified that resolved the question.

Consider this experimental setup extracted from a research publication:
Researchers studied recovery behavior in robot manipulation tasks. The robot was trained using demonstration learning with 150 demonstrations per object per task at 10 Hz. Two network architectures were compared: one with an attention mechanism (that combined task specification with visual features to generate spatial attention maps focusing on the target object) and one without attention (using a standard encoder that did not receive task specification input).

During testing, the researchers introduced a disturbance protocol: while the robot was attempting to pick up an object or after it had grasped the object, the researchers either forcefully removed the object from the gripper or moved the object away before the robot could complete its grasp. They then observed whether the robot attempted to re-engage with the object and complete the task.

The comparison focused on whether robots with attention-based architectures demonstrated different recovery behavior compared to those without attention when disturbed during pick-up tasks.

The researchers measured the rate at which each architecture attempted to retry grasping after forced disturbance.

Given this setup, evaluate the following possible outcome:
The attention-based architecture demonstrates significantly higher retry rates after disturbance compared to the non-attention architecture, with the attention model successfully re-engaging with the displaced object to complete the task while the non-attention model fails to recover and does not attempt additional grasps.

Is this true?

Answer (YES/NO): YES